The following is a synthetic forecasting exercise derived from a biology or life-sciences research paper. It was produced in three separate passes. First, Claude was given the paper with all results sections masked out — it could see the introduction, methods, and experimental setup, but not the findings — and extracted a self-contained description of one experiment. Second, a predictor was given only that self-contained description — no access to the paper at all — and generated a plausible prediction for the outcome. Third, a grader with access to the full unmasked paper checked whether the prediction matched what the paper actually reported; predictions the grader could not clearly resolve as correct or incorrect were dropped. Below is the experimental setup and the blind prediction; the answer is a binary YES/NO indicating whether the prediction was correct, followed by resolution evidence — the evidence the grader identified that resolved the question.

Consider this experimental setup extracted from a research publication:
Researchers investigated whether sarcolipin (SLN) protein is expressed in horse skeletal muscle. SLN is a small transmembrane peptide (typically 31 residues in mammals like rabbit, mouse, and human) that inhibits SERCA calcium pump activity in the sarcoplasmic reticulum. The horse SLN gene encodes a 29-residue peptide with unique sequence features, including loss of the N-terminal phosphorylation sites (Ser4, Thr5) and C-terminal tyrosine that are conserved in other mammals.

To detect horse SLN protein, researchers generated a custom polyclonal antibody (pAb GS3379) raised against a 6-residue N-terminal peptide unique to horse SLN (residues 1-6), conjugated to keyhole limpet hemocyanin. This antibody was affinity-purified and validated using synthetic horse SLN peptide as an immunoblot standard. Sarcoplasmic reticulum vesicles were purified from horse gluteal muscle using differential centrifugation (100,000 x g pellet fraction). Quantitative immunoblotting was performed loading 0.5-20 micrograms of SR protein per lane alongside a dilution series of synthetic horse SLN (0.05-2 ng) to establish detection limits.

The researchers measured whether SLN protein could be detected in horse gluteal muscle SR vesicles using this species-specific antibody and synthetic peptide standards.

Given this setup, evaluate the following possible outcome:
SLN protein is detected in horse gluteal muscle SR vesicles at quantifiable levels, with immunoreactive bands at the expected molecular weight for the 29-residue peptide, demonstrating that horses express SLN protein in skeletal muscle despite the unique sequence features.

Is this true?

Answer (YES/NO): NO